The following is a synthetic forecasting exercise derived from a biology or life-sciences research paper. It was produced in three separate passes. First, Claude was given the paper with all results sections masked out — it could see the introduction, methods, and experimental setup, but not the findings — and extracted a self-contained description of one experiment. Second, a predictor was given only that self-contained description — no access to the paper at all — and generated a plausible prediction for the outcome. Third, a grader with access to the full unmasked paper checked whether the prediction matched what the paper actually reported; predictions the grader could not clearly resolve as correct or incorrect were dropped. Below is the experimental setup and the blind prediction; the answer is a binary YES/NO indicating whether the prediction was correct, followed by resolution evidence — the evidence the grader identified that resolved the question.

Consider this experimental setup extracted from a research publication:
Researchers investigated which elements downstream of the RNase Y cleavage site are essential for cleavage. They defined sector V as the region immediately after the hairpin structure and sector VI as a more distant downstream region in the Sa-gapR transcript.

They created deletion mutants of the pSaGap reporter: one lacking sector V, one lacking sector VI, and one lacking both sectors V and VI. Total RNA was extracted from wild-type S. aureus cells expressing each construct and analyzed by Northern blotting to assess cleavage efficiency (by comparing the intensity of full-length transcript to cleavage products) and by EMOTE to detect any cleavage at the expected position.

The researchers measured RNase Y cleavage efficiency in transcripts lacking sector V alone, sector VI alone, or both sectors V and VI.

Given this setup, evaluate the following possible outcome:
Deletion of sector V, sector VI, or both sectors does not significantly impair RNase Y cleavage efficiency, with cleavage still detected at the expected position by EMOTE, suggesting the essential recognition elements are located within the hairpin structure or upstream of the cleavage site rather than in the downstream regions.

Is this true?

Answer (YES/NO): NO